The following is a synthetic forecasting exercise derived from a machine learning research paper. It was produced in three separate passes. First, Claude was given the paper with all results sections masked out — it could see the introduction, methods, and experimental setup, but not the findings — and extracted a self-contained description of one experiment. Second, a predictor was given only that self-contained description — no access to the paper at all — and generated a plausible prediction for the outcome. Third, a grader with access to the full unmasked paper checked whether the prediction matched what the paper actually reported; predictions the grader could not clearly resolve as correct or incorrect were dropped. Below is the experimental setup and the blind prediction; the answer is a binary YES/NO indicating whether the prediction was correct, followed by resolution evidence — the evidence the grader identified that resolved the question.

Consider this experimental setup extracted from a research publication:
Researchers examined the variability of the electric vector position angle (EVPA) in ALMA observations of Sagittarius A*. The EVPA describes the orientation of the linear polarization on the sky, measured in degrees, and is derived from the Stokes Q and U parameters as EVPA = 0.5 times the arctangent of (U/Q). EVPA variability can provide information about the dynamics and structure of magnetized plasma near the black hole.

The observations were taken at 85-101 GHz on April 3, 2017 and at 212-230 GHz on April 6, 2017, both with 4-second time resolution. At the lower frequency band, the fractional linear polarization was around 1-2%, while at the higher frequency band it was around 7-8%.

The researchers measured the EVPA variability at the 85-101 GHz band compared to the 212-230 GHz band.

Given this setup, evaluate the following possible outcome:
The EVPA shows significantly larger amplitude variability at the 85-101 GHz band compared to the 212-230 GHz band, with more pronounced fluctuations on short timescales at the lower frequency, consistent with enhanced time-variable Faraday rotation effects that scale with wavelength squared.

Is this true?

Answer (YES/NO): NO